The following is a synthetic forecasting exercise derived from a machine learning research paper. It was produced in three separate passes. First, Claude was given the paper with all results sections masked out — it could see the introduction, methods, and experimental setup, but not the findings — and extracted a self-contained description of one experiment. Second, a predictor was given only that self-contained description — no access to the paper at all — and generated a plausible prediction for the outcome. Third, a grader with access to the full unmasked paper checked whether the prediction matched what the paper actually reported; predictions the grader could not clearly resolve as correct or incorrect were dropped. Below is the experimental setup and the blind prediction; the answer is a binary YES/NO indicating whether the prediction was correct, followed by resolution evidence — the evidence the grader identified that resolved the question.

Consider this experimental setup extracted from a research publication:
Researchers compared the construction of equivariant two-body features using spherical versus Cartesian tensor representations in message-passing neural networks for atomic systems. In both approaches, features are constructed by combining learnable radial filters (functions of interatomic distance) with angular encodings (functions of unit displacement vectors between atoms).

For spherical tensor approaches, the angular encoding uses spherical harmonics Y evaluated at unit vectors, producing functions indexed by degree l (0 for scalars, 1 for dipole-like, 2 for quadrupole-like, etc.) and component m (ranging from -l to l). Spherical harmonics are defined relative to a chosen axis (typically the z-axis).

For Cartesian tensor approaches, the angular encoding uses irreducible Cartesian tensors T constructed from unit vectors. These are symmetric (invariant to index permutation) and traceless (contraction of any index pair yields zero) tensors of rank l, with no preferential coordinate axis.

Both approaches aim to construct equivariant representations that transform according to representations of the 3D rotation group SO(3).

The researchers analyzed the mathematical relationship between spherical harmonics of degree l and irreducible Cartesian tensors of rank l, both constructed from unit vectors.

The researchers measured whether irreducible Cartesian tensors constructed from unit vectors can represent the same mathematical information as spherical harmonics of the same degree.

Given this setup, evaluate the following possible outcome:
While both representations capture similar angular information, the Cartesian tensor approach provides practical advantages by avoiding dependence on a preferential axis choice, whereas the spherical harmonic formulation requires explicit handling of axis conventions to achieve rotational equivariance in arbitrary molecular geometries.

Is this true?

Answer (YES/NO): YES